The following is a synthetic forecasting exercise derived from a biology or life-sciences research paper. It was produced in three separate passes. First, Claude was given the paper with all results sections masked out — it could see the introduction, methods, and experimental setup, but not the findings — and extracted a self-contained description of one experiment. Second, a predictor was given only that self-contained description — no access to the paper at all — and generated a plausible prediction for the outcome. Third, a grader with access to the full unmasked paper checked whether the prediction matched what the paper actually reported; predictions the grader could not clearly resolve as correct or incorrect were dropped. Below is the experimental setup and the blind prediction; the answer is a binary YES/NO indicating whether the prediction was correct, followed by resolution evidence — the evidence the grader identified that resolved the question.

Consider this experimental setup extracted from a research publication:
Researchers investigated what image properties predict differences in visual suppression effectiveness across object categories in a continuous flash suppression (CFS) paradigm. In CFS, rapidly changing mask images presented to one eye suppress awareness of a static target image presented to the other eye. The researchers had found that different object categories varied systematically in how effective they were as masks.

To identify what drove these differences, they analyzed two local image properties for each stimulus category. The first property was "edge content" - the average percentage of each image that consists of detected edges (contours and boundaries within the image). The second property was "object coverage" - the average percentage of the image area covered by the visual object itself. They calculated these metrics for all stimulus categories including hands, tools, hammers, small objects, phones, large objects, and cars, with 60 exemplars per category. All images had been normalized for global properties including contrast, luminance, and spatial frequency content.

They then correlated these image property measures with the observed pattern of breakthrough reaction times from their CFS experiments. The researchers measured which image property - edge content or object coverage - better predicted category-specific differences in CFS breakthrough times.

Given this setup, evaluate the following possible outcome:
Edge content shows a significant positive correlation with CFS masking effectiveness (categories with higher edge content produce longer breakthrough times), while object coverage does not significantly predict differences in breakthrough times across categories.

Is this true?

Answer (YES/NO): NO